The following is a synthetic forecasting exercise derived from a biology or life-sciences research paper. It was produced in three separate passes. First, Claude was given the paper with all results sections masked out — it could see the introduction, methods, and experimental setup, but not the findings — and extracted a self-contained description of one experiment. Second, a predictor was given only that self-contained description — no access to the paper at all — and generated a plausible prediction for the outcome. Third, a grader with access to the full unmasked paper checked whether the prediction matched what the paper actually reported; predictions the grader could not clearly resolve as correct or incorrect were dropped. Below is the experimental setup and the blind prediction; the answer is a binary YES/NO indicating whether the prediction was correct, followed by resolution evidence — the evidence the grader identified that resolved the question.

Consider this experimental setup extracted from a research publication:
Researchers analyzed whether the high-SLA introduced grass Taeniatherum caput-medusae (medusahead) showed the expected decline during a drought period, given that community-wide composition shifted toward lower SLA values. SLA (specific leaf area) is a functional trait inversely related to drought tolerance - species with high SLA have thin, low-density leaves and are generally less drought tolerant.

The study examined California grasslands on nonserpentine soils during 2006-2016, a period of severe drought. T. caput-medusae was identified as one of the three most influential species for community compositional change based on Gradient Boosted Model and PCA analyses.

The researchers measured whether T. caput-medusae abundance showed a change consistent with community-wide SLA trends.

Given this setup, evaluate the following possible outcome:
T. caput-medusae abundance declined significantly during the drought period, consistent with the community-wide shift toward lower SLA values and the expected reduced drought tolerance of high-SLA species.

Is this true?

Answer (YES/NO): YES